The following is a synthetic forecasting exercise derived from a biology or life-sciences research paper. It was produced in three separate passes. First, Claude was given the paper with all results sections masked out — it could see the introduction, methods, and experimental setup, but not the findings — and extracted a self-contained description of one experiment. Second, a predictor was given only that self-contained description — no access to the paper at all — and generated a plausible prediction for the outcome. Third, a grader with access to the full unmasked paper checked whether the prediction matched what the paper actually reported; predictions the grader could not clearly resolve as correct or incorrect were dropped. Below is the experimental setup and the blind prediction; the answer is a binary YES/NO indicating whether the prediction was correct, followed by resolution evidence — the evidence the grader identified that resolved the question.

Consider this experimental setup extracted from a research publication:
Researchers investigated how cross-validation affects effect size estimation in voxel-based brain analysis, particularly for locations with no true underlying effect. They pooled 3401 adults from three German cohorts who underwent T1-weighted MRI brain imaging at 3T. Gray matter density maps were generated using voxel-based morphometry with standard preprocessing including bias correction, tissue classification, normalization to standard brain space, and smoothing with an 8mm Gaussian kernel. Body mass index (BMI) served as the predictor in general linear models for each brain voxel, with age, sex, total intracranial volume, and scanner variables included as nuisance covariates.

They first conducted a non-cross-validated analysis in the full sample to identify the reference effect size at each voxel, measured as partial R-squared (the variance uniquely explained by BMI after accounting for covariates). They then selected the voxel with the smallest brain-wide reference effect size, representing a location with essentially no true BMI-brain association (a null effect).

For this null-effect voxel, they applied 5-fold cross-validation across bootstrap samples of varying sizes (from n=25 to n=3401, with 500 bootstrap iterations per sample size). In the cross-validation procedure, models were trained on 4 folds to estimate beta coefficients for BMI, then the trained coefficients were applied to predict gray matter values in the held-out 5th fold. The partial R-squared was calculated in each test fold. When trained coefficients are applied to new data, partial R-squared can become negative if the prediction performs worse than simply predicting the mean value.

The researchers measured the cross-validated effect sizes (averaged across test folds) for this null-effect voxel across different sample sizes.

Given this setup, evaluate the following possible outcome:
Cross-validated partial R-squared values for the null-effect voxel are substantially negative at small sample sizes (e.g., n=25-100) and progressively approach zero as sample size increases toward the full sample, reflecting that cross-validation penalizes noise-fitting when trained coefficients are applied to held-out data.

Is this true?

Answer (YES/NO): YES